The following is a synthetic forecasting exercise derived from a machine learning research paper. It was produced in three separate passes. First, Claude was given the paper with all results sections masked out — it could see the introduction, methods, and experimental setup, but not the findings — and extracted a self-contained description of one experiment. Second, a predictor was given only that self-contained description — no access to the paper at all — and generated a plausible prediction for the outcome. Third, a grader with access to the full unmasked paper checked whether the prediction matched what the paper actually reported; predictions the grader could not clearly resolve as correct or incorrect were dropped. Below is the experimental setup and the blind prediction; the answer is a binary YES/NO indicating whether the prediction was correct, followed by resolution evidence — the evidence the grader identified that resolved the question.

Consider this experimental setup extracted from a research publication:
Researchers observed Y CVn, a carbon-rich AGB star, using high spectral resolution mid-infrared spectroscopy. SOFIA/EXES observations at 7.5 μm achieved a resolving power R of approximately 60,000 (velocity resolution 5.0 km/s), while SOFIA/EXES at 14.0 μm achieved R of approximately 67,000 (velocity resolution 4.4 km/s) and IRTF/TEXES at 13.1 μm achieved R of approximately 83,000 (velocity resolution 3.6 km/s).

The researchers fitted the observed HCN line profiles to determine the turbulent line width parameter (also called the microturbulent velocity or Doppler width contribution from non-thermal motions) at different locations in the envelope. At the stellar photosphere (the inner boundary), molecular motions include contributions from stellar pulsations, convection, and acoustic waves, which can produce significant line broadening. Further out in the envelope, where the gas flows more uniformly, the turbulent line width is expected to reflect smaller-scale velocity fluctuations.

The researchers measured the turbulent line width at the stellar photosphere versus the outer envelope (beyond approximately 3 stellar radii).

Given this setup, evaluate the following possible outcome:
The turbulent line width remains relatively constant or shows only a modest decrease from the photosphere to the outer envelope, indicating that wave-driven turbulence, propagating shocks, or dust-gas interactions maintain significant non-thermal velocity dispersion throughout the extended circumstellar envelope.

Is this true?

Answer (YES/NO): NO